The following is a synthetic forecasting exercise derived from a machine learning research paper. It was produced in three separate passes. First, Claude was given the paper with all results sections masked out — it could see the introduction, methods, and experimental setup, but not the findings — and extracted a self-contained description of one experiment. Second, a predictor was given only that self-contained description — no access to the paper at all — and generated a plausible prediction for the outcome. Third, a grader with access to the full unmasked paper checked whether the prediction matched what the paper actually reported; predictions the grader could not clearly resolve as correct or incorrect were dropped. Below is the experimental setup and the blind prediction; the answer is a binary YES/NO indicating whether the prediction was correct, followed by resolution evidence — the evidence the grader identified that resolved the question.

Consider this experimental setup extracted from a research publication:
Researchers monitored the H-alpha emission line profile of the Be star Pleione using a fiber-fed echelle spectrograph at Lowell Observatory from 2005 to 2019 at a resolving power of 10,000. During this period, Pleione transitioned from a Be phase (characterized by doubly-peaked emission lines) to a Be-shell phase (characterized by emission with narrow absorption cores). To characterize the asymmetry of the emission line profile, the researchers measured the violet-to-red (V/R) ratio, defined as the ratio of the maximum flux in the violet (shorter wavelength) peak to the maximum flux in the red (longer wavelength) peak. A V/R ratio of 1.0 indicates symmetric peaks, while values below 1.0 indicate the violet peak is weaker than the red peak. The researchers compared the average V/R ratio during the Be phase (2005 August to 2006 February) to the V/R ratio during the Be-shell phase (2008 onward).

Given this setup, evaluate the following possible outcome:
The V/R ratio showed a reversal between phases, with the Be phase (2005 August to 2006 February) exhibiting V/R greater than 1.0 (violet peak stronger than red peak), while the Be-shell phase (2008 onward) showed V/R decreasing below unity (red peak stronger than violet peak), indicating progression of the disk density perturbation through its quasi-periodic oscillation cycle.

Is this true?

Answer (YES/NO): NO